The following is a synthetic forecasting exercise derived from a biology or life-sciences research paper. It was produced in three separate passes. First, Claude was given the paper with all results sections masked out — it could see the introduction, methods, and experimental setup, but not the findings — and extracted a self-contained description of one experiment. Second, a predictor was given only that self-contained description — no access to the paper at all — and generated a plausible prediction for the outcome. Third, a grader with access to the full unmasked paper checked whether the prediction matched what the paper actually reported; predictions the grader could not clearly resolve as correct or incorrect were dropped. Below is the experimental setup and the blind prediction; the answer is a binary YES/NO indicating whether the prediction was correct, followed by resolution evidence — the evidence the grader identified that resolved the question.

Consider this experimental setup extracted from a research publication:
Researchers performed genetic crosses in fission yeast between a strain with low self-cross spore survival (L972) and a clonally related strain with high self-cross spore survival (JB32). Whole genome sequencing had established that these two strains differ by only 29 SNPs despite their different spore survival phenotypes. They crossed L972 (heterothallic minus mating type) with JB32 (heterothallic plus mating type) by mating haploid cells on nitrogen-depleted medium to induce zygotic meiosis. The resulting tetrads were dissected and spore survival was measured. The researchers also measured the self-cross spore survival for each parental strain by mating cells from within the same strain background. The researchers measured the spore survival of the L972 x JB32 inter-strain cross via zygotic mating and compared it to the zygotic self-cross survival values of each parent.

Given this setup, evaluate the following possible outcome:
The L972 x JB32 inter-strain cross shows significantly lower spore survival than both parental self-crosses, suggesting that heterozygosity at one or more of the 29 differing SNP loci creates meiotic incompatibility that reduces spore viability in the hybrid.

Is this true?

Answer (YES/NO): NO